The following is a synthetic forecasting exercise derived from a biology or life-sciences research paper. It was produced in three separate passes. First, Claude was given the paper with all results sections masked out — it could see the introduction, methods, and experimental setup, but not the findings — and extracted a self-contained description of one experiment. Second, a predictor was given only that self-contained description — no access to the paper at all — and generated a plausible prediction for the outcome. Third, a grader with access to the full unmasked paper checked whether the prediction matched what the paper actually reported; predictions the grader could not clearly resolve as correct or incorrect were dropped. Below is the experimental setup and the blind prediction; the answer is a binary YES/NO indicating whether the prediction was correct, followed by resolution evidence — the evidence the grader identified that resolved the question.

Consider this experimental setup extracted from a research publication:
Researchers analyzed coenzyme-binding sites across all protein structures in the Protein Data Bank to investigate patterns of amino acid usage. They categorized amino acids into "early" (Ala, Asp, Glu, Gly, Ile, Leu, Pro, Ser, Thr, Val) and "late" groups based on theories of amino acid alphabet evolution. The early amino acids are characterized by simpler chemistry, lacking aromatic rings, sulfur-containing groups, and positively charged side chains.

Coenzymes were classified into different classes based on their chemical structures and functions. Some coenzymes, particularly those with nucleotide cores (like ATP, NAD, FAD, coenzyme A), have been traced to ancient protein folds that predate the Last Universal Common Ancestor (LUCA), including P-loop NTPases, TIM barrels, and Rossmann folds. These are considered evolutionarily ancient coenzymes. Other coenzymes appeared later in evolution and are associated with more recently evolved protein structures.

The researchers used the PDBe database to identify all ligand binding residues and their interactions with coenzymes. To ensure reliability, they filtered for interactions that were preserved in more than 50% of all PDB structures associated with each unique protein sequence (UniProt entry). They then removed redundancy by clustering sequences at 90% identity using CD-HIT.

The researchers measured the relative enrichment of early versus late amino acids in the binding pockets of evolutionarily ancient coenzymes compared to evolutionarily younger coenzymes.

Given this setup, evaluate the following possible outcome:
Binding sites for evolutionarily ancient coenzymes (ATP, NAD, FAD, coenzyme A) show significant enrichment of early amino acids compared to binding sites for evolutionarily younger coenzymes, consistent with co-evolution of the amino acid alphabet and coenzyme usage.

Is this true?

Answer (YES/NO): YES